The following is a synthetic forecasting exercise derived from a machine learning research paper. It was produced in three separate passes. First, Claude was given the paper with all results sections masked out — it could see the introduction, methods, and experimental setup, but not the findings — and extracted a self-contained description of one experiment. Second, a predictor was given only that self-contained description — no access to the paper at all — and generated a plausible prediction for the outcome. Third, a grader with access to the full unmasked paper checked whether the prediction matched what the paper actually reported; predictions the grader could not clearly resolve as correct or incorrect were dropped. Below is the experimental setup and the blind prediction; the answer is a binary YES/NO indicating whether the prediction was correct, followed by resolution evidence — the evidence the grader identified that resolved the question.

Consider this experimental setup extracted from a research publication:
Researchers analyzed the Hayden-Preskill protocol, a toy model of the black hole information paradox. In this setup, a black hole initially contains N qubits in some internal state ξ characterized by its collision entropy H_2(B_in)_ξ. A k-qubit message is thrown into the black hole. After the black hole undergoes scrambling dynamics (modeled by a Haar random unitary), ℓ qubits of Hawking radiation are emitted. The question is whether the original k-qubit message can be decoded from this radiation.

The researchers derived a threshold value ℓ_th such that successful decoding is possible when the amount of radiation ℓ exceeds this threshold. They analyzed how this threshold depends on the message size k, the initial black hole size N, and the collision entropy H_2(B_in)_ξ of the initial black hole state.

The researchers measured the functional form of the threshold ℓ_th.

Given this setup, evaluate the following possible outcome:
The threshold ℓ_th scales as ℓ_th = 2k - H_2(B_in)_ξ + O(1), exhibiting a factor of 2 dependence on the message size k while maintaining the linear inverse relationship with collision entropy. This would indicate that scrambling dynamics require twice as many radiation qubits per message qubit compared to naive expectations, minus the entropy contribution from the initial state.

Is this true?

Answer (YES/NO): NO